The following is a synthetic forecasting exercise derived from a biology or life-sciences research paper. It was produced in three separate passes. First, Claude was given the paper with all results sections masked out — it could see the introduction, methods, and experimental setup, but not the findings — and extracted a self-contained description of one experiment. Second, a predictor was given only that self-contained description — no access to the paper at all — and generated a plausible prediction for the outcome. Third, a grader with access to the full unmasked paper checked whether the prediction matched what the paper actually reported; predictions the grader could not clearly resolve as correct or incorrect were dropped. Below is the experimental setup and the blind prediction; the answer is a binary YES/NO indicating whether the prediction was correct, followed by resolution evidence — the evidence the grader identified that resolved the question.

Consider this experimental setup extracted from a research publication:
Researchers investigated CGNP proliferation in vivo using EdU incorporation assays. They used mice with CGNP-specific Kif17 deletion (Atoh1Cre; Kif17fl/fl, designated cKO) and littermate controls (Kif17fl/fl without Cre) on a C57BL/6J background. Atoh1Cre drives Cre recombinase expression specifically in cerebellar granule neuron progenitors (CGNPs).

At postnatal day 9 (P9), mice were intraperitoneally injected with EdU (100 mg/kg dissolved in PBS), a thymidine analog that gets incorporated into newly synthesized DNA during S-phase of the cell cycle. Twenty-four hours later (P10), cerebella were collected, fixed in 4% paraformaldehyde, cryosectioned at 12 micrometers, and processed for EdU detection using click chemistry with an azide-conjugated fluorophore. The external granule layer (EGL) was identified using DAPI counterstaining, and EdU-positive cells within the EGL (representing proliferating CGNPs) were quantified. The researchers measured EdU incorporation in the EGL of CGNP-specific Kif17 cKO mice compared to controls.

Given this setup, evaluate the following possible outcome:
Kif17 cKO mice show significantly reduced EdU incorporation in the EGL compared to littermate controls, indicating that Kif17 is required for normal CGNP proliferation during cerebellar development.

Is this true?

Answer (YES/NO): NO